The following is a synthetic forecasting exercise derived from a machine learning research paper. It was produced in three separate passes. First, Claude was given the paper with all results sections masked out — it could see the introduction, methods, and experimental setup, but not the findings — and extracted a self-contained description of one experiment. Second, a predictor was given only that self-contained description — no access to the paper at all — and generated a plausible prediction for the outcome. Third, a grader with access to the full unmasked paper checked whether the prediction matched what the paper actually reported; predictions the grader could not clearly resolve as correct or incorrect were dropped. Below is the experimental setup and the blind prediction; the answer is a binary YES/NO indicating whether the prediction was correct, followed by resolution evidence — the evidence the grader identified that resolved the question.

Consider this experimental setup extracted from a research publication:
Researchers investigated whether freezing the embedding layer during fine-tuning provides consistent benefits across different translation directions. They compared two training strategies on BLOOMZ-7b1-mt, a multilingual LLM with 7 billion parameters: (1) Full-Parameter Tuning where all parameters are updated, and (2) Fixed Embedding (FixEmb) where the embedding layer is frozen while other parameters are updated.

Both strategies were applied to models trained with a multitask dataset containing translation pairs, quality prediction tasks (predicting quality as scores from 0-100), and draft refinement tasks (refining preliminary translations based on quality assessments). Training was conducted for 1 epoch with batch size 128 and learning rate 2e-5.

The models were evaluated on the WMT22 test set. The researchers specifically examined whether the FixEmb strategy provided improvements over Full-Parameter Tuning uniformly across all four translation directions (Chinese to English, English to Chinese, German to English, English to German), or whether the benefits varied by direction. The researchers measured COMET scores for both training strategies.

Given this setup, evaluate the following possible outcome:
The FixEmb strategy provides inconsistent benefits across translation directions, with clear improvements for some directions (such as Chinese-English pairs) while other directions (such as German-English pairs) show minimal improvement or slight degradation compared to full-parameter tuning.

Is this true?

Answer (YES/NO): NO